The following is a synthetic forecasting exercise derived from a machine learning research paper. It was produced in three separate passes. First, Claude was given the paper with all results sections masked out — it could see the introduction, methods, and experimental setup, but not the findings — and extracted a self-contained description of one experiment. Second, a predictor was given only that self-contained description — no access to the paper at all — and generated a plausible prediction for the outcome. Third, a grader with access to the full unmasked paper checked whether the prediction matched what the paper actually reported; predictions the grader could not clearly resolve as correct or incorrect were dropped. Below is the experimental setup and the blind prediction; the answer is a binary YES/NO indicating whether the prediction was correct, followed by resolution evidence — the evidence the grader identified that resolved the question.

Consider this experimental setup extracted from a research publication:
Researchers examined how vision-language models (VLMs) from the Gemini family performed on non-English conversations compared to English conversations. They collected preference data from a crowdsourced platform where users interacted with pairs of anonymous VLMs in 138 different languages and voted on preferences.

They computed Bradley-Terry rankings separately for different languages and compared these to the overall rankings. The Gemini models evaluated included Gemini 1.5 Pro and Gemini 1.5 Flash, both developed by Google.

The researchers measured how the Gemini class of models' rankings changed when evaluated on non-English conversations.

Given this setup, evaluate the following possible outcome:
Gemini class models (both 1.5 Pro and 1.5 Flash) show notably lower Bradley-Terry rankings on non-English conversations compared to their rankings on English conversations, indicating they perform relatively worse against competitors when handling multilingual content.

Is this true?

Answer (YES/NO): YES